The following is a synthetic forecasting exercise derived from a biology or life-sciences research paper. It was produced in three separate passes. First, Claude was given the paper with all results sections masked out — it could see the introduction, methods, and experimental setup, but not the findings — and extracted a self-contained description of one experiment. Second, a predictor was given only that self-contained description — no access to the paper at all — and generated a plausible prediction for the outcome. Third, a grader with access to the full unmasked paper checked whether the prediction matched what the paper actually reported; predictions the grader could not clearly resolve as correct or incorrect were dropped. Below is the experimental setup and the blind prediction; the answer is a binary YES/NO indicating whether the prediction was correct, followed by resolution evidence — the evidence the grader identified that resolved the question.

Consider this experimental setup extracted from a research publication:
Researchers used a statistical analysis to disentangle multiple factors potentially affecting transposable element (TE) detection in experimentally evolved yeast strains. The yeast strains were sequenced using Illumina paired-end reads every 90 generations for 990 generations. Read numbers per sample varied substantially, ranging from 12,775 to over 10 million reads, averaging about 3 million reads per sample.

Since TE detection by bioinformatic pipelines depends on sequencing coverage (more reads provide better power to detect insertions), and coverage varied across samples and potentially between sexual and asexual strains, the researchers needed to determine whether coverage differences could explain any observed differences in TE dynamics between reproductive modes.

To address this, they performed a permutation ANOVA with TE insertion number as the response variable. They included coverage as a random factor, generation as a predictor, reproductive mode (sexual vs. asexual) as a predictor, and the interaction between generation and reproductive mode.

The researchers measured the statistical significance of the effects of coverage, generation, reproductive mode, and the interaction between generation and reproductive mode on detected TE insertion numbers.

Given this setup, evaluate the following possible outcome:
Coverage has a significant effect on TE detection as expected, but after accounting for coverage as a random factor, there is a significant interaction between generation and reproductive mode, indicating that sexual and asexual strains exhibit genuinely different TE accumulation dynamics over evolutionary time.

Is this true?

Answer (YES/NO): YES